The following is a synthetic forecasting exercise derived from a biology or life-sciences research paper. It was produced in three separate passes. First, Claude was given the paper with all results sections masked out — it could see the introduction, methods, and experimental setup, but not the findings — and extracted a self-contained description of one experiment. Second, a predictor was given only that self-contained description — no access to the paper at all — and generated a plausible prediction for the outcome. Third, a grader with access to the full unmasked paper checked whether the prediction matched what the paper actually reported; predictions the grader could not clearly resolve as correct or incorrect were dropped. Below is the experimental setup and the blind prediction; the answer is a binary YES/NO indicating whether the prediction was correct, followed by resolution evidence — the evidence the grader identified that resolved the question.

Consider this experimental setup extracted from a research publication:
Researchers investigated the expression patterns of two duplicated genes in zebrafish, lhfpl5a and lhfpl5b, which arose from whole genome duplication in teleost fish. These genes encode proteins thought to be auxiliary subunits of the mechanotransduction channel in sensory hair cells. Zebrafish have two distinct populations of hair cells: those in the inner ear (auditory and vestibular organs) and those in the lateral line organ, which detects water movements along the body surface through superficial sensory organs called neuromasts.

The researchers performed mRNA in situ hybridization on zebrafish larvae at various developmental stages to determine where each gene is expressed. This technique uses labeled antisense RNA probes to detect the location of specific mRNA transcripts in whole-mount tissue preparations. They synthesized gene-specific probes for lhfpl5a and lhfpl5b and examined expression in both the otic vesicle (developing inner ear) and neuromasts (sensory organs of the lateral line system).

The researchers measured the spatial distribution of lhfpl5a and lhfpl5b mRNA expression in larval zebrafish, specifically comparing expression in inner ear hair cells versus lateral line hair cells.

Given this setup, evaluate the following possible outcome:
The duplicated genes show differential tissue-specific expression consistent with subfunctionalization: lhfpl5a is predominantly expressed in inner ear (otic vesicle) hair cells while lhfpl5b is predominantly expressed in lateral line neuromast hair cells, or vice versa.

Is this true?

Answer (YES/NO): YES